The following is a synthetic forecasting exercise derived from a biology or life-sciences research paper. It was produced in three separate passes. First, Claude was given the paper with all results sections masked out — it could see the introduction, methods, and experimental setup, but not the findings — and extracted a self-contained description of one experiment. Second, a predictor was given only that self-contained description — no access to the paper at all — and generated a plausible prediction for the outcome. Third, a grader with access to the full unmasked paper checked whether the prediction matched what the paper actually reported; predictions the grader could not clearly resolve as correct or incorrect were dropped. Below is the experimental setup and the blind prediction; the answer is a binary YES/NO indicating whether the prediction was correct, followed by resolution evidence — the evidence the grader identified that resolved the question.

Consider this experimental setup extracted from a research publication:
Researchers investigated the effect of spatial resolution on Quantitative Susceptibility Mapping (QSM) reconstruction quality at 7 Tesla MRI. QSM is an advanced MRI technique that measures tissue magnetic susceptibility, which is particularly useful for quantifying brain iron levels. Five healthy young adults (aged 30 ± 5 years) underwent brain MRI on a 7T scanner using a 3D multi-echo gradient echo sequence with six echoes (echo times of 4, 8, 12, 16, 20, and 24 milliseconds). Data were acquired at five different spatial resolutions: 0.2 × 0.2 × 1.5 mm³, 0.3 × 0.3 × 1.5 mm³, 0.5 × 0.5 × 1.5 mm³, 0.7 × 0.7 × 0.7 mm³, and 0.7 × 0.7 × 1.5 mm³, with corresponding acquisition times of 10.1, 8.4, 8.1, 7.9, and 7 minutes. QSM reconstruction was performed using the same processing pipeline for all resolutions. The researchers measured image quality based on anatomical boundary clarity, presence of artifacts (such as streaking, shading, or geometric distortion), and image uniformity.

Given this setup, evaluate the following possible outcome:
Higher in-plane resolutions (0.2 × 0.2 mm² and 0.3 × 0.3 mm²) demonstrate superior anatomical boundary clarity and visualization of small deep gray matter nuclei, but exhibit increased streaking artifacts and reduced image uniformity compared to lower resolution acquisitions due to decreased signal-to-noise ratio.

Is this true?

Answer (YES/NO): NO